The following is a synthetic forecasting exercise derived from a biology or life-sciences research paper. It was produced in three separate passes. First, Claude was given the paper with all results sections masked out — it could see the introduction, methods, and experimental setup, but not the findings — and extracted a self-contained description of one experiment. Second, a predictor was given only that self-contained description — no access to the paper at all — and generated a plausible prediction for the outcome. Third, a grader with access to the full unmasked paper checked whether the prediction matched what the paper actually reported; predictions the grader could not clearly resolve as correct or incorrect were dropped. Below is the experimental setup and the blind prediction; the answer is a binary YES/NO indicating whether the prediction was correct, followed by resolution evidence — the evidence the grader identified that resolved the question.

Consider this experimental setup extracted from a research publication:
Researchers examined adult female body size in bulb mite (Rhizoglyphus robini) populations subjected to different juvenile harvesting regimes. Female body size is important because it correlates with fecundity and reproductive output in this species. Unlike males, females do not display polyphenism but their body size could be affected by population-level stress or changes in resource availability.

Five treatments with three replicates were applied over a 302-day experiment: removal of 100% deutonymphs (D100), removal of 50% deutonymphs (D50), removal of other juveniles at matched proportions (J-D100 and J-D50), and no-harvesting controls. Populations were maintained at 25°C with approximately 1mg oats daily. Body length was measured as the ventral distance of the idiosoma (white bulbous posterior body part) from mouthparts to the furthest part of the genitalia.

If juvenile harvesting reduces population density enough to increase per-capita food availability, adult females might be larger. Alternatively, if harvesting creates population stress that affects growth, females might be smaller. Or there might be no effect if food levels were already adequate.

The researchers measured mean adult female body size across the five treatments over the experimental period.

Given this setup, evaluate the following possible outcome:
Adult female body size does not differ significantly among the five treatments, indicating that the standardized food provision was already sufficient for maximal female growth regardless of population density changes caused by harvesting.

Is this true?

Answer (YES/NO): NO